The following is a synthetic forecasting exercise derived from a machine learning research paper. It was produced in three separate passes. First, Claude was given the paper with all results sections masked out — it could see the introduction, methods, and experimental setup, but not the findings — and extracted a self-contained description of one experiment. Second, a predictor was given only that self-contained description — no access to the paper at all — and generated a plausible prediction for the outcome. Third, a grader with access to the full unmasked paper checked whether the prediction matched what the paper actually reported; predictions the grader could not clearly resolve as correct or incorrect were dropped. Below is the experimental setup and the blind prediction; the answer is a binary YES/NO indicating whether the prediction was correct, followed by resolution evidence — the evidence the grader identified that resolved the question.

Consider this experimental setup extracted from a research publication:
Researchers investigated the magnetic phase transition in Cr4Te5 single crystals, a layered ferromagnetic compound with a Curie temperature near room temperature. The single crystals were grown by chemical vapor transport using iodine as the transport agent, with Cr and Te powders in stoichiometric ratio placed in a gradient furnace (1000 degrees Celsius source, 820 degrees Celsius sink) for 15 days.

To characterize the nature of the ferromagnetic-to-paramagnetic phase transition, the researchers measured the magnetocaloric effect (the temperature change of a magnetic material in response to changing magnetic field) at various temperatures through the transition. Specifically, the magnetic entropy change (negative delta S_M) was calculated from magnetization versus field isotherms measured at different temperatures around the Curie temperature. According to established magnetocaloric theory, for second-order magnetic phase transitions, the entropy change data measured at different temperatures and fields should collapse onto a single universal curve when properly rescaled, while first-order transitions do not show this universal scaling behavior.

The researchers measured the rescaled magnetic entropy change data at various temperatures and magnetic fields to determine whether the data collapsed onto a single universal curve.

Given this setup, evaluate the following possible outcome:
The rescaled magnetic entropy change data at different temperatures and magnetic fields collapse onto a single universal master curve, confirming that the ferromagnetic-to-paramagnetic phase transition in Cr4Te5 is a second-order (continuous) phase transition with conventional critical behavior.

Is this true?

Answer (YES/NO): YES